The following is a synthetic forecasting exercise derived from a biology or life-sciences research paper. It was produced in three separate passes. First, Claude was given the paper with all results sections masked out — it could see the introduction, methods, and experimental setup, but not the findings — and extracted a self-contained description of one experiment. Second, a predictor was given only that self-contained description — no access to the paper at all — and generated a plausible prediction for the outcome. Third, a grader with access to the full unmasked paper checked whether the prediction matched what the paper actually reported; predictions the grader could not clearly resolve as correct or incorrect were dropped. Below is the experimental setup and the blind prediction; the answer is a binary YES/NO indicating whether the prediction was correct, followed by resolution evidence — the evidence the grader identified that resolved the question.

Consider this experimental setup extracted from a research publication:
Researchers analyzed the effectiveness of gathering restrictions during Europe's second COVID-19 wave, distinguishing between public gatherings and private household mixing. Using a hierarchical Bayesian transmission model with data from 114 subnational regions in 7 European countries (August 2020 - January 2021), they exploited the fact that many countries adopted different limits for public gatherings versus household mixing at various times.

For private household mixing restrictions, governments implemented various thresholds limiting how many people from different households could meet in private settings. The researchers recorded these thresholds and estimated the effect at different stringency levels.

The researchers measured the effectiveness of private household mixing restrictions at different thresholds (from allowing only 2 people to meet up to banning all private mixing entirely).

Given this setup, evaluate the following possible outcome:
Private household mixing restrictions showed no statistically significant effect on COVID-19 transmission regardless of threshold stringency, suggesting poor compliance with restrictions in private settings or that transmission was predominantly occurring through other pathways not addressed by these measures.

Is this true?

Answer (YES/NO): NO